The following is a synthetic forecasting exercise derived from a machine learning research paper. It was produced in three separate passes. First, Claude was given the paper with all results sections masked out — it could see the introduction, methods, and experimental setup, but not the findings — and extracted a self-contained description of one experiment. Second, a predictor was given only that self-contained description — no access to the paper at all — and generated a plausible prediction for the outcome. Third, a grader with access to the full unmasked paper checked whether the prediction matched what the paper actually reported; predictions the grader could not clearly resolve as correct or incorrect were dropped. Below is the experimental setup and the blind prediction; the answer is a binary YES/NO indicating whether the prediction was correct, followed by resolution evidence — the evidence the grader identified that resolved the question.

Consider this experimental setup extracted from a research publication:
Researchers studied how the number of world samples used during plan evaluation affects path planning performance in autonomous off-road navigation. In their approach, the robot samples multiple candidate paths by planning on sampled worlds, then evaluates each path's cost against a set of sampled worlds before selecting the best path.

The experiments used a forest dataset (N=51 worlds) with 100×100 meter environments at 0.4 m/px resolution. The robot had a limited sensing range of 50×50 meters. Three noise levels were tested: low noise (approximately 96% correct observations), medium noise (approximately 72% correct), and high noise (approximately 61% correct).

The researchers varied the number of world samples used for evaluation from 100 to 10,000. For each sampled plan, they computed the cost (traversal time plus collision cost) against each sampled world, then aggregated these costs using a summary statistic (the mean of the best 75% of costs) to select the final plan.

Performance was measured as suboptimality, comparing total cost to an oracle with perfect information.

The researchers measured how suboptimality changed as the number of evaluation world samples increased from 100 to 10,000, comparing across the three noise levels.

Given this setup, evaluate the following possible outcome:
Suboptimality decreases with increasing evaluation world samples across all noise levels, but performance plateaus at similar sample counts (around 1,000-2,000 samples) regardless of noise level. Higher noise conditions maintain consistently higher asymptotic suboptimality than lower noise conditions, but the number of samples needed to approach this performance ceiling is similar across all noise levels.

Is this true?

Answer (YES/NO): NO